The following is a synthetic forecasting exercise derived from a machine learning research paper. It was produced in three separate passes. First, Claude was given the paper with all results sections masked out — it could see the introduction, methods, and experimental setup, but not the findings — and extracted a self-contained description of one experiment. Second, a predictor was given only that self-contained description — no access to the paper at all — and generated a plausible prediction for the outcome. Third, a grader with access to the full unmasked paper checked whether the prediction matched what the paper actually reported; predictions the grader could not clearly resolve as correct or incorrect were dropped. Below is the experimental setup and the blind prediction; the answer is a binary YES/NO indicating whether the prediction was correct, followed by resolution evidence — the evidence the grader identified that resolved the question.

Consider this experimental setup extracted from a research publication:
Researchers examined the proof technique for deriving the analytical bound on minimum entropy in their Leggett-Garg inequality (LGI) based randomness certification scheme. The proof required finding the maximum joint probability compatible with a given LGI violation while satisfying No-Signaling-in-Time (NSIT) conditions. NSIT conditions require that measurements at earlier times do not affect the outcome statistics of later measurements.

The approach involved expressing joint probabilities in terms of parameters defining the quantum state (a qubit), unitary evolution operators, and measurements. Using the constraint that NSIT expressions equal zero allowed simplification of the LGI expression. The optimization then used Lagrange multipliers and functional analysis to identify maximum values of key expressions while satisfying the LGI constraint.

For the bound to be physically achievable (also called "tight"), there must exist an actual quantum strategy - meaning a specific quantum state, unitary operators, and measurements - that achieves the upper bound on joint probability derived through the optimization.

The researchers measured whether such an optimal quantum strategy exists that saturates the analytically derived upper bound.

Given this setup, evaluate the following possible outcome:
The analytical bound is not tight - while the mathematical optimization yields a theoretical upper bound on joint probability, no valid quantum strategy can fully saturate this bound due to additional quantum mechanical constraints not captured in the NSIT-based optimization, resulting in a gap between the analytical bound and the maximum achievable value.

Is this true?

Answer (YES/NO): NO